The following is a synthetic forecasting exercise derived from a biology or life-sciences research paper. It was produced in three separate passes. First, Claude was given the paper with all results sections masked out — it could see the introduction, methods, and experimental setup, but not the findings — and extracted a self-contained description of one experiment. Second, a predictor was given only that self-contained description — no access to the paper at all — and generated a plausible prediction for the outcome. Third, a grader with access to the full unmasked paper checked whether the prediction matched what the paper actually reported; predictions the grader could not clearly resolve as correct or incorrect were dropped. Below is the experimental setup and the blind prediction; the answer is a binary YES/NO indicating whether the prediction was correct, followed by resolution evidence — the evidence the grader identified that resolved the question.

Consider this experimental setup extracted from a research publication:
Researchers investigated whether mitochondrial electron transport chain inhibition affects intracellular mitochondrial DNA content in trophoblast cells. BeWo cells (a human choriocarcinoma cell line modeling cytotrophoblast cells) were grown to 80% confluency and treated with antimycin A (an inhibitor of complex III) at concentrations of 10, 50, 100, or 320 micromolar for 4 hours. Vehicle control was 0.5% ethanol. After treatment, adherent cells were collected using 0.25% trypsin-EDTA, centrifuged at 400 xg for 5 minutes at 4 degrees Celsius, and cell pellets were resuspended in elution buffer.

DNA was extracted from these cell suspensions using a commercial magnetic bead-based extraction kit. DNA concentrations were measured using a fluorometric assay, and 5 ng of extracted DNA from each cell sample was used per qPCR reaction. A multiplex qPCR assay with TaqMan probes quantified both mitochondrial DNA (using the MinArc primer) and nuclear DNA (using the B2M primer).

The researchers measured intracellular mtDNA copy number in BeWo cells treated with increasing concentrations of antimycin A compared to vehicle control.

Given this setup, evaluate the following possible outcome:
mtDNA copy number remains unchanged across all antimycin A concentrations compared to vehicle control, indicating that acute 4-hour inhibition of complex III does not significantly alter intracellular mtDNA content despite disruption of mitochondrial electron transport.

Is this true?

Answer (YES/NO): YES